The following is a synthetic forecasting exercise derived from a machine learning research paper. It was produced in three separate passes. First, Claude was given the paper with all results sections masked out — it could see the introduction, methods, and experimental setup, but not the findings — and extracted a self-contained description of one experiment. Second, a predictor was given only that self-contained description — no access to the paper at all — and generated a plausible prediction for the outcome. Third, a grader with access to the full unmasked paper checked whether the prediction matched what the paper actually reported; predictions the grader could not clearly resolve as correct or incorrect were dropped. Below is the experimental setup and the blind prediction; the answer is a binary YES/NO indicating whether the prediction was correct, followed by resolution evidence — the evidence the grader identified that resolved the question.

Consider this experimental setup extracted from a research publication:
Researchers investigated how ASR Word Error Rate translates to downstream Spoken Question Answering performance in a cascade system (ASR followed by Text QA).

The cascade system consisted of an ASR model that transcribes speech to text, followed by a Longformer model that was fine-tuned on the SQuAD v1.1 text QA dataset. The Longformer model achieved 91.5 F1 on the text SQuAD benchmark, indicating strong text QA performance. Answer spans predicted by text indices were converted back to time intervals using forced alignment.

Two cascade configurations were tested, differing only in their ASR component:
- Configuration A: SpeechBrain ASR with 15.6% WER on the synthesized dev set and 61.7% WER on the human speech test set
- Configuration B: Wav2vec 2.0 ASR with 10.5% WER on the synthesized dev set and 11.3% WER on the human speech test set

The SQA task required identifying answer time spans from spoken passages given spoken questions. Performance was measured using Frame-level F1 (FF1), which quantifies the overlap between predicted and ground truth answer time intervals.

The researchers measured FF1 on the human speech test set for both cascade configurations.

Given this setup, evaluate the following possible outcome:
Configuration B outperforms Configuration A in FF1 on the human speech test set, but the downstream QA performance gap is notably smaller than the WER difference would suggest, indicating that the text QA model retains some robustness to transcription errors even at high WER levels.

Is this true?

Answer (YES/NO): NO